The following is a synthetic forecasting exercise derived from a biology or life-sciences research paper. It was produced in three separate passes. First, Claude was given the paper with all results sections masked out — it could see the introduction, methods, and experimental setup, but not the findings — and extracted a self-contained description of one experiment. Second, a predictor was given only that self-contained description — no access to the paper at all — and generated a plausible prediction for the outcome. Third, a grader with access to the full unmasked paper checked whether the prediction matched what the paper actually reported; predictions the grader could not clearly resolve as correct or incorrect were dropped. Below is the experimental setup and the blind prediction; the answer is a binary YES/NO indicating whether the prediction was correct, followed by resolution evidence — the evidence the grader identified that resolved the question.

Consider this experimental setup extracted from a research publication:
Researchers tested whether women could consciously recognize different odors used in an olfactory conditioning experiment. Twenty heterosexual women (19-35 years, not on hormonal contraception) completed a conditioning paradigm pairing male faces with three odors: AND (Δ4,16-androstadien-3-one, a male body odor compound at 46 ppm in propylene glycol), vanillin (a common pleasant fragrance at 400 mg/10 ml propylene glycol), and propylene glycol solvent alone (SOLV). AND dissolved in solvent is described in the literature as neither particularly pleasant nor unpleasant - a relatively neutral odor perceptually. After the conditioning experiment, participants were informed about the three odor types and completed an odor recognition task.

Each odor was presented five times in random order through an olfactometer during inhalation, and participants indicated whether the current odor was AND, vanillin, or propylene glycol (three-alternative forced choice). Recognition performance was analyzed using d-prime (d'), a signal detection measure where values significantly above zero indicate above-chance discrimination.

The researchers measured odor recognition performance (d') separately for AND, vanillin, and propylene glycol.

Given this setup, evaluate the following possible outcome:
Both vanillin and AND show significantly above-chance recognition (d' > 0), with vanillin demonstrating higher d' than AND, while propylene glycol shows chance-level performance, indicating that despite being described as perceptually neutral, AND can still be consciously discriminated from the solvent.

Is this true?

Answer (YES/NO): NO